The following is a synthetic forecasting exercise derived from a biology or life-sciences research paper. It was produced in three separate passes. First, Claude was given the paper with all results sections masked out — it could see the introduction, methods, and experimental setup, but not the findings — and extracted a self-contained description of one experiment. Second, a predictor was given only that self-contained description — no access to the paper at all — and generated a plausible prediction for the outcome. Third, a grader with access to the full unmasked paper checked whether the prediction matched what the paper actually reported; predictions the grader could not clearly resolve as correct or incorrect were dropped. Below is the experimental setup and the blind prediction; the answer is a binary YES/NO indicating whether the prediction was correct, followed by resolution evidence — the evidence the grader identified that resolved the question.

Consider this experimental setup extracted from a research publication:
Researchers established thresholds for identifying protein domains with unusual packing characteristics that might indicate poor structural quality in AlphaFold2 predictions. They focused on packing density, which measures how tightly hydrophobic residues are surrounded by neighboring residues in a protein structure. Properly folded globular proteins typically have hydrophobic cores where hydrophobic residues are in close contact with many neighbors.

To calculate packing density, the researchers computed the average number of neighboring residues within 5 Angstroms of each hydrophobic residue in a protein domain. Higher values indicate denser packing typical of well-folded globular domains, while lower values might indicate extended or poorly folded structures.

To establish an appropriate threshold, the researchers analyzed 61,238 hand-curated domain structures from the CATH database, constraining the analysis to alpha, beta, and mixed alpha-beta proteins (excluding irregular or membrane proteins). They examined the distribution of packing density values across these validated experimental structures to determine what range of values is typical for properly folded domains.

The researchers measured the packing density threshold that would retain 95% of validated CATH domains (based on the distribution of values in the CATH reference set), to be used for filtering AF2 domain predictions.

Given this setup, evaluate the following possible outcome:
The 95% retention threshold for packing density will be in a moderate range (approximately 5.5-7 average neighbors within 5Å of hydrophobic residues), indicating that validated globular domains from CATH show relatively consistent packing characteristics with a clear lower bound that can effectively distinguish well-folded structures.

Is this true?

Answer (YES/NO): NO